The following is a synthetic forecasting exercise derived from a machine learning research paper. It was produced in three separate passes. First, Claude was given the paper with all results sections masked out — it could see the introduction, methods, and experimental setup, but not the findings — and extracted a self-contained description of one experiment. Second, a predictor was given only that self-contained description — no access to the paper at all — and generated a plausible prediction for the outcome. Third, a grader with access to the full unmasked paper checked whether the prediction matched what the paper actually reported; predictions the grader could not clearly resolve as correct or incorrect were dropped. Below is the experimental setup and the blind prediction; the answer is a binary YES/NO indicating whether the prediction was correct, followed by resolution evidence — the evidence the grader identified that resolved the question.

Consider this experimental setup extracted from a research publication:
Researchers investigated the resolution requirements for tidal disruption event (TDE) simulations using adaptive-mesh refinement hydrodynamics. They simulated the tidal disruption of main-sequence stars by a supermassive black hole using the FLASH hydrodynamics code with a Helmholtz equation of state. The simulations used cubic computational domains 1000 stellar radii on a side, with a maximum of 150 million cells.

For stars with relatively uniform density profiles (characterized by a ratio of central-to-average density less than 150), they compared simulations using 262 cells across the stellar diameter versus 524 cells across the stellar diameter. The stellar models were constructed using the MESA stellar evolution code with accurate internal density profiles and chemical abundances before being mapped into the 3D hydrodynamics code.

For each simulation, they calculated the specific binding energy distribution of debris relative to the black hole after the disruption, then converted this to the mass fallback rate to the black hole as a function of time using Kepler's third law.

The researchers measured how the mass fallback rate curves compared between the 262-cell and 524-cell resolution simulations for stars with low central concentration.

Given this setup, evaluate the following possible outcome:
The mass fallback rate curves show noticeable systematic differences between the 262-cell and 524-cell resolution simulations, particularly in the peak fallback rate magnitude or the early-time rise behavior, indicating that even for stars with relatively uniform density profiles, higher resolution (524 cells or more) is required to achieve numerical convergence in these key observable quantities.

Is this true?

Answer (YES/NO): NO